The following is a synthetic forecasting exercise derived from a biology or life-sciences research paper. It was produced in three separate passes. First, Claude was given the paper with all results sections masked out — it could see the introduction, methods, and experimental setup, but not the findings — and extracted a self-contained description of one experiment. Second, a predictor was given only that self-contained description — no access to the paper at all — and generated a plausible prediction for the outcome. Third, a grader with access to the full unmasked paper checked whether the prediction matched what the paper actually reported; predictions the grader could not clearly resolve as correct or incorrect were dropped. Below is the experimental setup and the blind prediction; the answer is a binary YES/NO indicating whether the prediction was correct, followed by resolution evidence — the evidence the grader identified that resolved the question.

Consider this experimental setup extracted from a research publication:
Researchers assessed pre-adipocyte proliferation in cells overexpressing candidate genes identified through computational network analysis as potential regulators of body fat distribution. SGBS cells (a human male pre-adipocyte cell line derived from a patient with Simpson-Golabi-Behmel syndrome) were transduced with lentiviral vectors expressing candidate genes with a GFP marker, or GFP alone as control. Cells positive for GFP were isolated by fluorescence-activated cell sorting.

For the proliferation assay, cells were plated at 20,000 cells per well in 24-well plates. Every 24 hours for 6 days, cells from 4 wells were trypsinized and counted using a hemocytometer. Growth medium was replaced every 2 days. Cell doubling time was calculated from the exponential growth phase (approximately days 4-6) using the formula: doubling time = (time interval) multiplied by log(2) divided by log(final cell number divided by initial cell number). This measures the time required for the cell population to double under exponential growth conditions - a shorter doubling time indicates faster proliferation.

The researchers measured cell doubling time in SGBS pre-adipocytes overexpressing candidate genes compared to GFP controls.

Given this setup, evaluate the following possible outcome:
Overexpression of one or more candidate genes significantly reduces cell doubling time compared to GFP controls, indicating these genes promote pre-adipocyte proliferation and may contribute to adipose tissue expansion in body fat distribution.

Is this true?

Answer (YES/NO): NO